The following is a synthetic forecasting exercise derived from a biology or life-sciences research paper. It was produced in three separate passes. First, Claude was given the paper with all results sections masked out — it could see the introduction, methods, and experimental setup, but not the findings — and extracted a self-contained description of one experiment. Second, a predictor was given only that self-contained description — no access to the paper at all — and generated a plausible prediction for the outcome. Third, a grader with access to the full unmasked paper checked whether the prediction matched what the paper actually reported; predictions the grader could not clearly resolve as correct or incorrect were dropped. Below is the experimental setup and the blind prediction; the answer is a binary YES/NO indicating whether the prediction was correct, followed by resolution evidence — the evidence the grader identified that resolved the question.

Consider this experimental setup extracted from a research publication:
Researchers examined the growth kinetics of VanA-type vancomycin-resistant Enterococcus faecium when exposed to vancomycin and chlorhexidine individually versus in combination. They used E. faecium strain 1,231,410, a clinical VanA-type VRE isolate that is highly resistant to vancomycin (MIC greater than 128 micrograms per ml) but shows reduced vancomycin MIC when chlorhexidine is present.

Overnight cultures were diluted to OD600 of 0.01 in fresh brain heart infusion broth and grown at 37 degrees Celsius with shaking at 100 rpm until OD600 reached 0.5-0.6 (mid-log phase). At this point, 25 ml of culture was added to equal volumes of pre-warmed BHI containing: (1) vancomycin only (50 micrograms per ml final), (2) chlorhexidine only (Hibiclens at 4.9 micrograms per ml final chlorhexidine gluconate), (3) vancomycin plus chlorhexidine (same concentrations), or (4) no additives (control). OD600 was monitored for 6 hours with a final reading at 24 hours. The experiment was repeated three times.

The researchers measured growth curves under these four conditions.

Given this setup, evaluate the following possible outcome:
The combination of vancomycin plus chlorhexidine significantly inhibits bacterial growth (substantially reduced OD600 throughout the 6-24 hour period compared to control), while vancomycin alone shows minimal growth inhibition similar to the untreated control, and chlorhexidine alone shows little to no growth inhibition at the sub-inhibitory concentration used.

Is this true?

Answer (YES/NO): NO